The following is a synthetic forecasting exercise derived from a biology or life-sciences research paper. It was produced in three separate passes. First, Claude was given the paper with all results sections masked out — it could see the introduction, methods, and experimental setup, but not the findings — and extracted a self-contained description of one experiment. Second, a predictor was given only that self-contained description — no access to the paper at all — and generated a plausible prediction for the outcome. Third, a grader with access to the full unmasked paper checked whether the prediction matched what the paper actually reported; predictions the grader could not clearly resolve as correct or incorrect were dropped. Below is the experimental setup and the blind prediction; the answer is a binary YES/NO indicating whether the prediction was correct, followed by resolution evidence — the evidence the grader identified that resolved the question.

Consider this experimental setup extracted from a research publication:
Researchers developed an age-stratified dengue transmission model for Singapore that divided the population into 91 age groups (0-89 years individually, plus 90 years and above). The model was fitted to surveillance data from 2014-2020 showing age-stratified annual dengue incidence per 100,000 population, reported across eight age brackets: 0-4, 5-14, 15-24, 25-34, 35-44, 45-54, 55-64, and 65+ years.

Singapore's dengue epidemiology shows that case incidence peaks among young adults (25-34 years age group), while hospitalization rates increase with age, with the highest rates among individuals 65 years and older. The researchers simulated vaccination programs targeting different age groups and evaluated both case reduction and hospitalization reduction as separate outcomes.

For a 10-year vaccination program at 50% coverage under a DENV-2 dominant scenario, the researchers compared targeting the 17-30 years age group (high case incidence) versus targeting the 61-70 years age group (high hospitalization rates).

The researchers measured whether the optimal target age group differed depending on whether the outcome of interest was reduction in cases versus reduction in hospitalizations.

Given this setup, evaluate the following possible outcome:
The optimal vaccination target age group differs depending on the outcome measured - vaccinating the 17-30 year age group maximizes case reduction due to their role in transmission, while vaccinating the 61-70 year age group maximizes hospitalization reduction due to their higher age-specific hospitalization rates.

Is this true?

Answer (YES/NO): YES